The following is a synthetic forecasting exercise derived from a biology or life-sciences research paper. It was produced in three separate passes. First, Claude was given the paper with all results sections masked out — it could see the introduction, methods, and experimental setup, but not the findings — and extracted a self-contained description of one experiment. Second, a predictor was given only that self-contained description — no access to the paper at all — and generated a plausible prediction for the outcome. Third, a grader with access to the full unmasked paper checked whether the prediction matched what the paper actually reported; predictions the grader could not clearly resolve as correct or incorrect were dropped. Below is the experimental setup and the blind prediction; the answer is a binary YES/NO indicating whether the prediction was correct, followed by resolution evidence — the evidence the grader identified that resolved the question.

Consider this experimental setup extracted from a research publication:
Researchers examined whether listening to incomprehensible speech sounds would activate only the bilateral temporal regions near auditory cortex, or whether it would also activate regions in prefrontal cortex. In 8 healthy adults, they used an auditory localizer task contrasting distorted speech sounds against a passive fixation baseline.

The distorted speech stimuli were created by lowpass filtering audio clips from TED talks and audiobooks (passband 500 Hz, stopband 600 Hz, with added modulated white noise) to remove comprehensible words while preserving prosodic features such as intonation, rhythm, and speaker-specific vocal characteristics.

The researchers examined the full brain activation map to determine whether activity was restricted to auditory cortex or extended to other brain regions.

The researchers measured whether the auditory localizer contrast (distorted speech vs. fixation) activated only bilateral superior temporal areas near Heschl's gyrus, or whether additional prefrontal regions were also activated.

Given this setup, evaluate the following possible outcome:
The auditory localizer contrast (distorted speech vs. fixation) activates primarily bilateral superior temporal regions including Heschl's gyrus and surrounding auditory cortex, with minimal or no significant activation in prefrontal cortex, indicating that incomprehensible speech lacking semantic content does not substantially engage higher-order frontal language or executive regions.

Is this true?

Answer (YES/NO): NO